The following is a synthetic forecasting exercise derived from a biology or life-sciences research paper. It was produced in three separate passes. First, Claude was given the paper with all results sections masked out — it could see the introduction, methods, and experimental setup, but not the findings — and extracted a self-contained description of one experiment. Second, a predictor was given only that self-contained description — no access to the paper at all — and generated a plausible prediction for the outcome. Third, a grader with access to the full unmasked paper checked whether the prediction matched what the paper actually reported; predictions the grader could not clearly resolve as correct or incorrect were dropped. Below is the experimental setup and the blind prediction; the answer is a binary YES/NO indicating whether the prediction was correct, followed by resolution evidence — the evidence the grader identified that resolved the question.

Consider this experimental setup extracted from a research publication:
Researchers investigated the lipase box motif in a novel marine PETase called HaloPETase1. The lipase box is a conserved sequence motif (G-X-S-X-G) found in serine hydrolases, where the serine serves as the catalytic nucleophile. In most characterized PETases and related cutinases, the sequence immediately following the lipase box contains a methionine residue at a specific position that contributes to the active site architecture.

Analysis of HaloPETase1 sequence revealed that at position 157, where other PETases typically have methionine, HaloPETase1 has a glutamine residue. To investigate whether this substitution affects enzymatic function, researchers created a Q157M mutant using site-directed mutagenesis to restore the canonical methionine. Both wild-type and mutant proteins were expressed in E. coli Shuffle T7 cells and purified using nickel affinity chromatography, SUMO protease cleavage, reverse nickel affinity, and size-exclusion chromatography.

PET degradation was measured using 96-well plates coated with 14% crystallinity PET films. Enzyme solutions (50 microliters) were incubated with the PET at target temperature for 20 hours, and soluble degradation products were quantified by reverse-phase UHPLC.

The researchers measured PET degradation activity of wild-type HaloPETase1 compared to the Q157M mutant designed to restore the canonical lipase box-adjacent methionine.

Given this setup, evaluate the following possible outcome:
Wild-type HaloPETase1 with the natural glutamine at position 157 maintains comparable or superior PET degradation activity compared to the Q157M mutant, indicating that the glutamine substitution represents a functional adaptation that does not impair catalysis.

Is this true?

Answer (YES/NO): YES